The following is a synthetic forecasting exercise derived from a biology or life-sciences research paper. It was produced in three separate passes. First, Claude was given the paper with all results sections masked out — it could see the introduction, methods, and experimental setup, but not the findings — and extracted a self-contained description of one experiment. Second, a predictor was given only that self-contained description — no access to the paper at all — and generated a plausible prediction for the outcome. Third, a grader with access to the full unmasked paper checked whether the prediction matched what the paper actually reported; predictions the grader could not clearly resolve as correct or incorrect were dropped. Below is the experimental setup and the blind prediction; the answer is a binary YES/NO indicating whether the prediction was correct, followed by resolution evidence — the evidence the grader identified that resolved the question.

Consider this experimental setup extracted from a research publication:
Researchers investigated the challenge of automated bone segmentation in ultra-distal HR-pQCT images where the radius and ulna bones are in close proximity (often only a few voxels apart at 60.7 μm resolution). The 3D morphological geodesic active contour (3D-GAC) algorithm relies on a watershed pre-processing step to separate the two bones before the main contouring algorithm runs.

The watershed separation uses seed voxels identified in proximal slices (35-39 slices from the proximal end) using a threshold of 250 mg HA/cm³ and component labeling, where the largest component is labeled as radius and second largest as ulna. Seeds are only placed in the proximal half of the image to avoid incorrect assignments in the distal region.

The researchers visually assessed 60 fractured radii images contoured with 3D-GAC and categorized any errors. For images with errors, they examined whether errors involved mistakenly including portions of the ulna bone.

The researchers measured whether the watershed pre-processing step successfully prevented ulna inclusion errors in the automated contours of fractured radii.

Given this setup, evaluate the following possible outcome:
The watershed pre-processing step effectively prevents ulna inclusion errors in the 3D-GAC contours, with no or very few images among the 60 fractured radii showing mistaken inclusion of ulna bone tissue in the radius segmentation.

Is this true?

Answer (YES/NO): YES